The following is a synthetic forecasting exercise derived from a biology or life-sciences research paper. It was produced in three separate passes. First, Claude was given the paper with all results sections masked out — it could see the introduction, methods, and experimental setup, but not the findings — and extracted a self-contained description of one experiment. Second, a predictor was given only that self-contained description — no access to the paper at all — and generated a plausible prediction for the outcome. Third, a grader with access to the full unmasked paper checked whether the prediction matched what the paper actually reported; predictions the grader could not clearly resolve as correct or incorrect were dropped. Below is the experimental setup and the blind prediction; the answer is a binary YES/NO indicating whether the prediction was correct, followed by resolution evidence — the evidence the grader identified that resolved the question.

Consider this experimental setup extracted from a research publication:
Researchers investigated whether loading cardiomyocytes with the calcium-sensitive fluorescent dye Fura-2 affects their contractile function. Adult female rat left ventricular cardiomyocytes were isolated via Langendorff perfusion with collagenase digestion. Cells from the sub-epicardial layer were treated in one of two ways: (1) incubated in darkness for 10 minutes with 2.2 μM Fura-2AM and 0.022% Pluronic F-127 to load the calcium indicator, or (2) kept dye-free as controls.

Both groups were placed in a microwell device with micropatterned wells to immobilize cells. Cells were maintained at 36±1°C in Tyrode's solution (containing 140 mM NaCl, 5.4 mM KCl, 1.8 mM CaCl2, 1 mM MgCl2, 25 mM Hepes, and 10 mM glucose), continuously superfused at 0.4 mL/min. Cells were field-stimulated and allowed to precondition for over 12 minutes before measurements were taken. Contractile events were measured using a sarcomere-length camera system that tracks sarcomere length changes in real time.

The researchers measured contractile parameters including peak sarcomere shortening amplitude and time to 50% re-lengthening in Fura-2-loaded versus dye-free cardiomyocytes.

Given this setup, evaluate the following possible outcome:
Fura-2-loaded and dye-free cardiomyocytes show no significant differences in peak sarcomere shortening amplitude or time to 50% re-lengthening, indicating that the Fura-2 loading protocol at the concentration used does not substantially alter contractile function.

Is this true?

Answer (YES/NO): YES